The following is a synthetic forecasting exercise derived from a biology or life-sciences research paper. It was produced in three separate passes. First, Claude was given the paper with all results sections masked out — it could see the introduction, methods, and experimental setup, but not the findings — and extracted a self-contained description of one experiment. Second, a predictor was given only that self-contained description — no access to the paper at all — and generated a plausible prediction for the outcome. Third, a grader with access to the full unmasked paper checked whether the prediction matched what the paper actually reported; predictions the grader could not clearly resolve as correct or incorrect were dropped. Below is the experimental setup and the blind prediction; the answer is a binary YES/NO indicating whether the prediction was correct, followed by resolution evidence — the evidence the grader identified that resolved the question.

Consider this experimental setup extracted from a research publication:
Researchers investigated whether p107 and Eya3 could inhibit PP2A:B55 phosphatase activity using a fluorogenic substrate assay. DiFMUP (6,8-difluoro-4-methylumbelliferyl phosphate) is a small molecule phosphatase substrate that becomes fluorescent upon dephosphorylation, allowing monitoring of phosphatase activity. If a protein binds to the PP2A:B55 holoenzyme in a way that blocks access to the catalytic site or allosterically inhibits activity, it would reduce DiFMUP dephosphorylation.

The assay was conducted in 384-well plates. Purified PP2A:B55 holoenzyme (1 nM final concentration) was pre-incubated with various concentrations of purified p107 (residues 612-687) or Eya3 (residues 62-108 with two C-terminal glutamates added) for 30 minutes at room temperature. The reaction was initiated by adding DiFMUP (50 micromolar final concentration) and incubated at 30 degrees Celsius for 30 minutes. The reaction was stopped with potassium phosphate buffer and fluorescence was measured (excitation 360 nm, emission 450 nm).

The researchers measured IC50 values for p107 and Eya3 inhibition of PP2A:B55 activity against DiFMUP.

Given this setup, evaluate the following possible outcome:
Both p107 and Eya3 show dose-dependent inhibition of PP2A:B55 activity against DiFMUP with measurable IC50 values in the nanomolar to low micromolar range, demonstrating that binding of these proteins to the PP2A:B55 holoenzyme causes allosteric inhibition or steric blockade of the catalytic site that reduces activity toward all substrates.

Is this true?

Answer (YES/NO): YES